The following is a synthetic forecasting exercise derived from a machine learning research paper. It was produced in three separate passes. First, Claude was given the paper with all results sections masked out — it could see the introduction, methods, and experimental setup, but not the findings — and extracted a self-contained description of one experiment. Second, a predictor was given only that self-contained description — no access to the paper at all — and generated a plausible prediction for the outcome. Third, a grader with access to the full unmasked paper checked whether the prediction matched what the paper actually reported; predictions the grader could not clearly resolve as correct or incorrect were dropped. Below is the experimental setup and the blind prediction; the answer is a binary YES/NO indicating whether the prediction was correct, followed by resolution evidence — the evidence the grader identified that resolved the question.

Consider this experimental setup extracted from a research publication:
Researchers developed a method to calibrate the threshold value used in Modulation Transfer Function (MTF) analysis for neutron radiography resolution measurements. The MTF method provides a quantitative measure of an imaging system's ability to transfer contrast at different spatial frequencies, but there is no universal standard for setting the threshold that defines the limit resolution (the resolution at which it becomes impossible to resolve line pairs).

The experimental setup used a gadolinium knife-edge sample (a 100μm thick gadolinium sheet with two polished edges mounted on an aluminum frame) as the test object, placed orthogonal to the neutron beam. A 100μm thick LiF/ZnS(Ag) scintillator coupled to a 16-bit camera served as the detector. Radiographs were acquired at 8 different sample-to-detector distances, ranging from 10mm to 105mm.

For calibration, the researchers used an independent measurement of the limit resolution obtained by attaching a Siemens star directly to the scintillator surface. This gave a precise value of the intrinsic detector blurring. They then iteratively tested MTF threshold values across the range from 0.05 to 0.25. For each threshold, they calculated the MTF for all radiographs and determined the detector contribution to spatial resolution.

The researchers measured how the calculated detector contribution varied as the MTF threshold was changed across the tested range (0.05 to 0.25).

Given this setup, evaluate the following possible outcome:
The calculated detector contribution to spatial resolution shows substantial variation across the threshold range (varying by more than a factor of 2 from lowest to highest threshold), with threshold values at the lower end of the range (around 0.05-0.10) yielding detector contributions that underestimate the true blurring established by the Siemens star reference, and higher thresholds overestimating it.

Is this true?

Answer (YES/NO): NO